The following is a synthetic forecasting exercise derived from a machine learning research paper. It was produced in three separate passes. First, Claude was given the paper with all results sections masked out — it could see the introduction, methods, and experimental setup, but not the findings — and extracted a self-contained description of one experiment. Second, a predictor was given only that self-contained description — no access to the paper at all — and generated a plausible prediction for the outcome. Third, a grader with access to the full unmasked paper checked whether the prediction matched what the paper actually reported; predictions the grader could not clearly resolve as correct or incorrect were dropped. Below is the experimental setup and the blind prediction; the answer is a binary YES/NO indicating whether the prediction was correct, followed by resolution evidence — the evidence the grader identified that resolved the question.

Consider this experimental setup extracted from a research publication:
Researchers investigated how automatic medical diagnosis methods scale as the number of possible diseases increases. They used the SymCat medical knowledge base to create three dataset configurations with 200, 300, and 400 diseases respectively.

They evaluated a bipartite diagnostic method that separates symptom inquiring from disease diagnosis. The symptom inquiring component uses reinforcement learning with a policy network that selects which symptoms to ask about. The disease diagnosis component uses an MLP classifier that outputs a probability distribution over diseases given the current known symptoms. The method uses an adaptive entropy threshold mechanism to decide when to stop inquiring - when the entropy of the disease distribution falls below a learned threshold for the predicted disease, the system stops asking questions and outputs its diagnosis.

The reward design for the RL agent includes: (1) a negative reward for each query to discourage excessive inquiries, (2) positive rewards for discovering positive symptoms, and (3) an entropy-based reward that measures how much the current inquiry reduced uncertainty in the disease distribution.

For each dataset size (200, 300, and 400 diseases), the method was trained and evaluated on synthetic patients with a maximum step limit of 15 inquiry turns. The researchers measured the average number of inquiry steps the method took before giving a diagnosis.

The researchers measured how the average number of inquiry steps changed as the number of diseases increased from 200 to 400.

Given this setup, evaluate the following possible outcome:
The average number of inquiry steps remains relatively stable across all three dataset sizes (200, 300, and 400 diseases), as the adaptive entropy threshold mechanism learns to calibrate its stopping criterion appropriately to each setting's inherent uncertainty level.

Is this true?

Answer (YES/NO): NO